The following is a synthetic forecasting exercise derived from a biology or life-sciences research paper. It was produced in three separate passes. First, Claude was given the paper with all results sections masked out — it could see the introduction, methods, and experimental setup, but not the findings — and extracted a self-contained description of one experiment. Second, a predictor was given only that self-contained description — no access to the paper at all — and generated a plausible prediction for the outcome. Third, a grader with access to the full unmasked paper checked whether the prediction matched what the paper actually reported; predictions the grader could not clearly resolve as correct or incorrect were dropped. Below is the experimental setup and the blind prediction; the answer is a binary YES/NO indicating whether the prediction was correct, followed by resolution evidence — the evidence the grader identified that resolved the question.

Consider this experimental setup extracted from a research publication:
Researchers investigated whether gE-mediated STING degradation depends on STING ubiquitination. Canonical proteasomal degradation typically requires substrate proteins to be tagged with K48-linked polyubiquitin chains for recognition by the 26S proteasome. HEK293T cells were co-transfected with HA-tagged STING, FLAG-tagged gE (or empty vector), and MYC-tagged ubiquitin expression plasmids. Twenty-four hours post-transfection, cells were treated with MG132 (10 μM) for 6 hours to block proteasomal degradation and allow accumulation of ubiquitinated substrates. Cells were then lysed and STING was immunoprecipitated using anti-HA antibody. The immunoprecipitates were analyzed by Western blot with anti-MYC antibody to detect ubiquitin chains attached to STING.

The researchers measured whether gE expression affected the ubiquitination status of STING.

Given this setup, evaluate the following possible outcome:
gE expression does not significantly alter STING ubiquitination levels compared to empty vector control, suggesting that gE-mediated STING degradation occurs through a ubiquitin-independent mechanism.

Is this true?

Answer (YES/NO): YES